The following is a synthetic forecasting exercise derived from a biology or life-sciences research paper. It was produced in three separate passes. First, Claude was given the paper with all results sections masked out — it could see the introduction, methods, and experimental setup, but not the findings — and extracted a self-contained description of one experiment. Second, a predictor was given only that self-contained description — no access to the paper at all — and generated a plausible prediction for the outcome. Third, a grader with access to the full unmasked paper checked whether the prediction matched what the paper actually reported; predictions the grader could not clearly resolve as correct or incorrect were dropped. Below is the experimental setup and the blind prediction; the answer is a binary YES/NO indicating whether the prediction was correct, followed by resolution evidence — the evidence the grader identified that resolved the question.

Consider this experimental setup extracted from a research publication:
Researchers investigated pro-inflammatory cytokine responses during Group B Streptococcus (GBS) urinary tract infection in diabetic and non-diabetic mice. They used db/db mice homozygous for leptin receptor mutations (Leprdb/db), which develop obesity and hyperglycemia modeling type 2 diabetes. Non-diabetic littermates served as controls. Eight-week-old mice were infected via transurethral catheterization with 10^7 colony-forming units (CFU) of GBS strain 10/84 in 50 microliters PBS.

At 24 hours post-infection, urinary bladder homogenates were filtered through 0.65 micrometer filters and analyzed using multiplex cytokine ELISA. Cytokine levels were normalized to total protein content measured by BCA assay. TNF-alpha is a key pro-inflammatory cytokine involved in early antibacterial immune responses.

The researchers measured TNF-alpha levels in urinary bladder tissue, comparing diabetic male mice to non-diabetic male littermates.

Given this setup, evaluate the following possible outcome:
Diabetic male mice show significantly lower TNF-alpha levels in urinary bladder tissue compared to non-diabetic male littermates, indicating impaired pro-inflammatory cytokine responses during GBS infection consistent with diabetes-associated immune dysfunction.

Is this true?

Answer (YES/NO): NO